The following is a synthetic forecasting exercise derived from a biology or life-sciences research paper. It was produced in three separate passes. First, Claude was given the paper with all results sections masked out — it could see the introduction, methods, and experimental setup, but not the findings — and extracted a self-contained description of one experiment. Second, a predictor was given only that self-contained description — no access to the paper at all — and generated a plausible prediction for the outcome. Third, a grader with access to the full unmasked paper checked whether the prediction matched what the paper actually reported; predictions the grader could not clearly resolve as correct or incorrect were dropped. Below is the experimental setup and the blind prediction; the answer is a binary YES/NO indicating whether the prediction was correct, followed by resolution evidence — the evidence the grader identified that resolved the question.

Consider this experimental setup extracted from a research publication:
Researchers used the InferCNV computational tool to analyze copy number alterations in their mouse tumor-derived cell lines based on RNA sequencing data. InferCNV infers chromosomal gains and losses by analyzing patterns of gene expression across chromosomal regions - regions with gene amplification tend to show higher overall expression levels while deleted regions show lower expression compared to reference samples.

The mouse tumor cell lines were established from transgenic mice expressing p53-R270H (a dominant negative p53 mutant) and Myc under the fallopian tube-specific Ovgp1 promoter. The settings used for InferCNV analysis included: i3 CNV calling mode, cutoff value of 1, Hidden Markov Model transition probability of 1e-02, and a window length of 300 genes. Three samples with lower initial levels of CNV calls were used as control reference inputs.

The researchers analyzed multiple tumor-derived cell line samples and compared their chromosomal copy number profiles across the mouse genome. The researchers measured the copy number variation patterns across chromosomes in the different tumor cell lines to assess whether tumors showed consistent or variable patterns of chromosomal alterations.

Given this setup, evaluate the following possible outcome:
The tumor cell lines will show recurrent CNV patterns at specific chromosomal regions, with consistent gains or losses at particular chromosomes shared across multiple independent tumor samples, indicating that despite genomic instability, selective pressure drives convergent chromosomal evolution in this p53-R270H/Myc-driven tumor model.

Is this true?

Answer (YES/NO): YES